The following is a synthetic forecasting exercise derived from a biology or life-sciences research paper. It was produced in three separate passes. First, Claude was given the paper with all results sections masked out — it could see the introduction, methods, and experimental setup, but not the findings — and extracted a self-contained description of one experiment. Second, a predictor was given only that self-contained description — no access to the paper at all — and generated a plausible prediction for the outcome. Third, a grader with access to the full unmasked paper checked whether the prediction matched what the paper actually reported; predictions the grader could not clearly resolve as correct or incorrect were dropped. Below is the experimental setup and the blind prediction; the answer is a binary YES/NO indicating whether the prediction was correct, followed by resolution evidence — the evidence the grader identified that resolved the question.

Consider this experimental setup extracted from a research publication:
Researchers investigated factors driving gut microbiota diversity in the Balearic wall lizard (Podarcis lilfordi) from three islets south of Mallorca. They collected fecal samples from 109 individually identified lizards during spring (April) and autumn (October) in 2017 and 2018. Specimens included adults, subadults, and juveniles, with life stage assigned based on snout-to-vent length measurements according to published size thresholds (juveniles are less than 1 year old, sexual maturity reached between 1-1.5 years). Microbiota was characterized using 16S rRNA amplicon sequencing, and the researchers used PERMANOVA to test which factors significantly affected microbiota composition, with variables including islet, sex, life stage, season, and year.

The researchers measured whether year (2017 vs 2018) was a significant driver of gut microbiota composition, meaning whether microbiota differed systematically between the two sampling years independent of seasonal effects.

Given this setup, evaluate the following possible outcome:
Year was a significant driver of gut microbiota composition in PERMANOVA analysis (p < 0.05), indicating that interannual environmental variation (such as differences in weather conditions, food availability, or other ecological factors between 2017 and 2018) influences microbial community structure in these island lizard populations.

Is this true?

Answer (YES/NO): YES